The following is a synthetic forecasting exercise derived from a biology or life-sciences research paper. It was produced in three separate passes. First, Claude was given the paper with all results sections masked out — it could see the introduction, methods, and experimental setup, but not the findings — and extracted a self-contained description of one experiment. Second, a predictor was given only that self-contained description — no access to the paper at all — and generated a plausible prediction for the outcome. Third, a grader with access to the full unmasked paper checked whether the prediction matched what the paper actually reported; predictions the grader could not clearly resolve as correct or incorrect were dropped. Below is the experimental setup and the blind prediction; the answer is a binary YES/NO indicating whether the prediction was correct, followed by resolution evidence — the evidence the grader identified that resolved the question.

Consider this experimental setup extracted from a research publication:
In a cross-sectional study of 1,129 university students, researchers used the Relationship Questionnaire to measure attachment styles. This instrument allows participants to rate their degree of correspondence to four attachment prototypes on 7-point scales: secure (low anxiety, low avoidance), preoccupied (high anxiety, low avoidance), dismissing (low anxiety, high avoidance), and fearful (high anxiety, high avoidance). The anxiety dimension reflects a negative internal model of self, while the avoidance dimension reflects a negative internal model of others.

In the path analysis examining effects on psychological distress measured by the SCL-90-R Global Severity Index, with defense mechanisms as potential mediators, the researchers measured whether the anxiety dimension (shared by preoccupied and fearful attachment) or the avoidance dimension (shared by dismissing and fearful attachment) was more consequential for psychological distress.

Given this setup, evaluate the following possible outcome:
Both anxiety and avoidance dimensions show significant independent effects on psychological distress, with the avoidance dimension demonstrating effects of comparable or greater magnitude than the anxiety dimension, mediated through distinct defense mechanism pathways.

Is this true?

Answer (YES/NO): NO